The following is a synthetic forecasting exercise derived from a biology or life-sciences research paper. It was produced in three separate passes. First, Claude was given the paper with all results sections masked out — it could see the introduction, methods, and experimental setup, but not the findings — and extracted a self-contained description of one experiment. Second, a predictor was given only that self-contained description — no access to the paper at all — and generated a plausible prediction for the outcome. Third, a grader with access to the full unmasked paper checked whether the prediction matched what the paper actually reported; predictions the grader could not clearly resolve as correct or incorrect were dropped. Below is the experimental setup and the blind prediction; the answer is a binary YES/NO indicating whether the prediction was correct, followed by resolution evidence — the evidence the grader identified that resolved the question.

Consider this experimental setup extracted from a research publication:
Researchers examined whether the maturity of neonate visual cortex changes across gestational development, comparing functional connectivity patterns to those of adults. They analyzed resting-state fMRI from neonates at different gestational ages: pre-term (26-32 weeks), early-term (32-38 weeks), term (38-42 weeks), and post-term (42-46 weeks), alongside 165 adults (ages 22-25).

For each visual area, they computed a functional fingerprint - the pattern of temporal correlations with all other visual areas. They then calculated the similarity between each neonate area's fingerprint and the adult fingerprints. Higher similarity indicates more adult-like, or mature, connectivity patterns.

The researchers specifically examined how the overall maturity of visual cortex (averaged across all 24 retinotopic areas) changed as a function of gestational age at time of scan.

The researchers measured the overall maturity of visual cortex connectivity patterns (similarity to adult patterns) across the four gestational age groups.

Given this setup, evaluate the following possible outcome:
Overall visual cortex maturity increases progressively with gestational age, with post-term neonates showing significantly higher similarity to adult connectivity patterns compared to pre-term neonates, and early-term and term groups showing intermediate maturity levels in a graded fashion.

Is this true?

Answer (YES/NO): YES